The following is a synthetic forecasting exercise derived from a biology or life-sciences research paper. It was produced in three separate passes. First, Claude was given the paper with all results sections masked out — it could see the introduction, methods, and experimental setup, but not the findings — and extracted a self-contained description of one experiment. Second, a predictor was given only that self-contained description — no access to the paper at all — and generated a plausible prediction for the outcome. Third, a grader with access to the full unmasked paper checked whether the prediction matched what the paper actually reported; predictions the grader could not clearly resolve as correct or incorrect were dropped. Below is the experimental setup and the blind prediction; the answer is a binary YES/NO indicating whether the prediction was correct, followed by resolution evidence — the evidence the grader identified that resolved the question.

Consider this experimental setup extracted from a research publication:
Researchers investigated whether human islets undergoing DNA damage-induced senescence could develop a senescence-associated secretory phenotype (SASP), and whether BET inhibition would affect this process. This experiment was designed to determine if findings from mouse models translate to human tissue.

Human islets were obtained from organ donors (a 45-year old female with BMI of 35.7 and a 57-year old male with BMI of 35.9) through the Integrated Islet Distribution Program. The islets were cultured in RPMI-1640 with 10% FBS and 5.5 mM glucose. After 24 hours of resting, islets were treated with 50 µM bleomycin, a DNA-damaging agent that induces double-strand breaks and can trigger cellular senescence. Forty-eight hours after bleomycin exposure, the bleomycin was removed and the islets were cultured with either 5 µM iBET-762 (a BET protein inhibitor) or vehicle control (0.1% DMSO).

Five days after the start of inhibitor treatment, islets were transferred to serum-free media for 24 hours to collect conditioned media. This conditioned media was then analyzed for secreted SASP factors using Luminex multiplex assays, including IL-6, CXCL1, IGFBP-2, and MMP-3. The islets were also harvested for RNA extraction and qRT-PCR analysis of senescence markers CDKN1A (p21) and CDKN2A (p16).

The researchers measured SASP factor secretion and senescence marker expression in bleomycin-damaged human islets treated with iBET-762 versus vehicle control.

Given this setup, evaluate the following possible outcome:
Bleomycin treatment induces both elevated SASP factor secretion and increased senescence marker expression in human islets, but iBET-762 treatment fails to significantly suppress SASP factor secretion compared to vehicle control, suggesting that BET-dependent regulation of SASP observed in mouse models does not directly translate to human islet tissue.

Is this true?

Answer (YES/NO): NO